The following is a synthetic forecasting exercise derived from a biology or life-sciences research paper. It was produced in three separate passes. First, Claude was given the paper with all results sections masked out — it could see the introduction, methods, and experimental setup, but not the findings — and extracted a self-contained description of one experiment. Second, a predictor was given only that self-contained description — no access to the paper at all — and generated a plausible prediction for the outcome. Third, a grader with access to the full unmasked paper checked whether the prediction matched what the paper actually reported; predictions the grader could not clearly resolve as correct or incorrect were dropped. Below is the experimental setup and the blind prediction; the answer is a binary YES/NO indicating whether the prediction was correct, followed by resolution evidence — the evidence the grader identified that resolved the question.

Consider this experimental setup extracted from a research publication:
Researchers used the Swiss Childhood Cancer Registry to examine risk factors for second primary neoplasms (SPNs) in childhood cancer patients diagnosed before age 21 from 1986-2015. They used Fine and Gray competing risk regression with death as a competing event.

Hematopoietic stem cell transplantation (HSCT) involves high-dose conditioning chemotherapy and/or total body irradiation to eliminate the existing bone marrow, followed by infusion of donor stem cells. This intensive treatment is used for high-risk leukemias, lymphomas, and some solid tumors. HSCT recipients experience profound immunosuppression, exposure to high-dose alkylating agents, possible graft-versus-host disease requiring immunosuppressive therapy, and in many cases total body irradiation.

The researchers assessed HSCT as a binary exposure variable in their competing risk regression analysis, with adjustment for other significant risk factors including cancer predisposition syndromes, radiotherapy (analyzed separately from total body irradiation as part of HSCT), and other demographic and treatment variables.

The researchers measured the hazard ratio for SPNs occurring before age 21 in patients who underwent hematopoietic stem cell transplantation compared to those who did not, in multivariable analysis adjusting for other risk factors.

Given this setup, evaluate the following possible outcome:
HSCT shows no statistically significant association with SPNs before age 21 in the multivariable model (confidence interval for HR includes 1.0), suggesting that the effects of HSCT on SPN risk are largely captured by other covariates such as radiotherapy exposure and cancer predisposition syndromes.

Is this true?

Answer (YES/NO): NO